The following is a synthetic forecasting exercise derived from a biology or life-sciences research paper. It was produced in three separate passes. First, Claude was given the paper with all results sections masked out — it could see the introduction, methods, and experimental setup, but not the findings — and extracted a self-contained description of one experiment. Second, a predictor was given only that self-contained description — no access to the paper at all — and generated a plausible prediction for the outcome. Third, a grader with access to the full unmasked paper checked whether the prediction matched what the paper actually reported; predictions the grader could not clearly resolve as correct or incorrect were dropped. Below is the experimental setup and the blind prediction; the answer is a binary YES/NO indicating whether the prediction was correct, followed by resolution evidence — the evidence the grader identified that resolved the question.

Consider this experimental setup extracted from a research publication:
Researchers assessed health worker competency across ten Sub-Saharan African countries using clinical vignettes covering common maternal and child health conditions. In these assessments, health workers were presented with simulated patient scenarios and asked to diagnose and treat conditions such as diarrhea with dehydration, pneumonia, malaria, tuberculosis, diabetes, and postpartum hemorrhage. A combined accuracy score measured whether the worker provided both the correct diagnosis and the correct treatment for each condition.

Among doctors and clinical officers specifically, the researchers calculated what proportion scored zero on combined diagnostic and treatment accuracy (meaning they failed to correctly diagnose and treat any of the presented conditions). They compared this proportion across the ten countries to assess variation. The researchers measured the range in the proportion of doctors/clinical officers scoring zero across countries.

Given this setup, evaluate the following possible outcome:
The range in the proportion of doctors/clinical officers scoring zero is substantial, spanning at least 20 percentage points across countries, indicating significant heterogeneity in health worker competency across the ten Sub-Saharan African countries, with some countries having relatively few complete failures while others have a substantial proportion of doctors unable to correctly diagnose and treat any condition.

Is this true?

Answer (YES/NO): YES